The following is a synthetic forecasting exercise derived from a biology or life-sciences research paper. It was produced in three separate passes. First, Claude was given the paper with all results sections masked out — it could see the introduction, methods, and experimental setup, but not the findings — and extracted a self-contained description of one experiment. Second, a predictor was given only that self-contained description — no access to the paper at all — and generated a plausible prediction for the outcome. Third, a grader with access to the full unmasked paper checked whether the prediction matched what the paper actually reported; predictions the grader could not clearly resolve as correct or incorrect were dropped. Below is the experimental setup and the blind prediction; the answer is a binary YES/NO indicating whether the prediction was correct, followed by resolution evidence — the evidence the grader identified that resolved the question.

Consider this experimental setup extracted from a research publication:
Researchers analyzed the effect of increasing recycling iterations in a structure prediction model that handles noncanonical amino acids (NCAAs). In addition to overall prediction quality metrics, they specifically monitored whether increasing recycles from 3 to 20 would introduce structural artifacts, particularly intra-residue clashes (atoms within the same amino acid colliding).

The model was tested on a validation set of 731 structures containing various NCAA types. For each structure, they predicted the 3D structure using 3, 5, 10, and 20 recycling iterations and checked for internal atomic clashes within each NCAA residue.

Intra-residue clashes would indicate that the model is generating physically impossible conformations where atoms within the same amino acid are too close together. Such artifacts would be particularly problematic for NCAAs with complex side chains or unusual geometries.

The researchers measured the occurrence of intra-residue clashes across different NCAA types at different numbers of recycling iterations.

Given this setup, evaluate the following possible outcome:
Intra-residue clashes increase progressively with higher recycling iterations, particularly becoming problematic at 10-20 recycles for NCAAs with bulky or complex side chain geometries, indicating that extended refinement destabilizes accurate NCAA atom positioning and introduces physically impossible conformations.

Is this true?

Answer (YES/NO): NO